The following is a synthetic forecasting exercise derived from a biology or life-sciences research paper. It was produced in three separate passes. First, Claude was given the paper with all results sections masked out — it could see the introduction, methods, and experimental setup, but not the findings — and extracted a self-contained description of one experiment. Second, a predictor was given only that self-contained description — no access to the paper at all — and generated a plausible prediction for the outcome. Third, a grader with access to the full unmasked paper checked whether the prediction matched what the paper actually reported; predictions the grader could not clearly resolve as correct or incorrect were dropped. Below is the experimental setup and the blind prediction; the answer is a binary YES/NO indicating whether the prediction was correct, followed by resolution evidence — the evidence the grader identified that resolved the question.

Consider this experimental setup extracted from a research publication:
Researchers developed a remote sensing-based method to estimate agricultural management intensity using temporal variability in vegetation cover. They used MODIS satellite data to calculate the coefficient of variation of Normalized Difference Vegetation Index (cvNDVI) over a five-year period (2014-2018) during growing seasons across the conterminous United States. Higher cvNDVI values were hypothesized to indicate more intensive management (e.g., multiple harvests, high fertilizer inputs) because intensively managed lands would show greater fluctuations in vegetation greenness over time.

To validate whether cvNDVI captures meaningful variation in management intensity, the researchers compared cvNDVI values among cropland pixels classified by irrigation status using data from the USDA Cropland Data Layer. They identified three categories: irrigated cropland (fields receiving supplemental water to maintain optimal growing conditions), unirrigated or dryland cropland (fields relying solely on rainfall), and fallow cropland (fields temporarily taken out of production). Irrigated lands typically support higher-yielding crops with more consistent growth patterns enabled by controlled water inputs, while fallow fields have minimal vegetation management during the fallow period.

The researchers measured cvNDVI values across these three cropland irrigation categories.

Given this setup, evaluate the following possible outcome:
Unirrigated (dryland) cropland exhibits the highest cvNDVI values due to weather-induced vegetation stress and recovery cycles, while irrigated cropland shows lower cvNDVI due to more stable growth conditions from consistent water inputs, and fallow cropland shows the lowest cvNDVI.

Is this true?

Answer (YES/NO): NO